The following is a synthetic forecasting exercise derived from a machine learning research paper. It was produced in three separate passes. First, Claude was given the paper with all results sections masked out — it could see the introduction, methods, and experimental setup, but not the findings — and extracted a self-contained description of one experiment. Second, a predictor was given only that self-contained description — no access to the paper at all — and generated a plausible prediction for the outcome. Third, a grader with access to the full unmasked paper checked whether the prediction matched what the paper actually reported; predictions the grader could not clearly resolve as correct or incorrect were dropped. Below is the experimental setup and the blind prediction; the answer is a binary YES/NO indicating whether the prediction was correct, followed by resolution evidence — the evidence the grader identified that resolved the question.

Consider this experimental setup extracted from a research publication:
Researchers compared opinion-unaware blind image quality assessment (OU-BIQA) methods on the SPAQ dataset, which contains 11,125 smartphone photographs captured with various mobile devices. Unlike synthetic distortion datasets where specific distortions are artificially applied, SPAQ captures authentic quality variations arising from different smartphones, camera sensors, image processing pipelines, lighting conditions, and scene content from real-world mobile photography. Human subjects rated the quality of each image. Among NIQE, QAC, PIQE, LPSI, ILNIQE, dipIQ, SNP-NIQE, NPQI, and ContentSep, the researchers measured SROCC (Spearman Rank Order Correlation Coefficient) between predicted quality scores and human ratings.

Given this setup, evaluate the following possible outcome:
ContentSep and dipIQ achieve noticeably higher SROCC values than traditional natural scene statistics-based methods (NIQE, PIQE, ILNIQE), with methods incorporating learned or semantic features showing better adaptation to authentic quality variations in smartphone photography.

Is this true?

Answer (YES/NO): NO